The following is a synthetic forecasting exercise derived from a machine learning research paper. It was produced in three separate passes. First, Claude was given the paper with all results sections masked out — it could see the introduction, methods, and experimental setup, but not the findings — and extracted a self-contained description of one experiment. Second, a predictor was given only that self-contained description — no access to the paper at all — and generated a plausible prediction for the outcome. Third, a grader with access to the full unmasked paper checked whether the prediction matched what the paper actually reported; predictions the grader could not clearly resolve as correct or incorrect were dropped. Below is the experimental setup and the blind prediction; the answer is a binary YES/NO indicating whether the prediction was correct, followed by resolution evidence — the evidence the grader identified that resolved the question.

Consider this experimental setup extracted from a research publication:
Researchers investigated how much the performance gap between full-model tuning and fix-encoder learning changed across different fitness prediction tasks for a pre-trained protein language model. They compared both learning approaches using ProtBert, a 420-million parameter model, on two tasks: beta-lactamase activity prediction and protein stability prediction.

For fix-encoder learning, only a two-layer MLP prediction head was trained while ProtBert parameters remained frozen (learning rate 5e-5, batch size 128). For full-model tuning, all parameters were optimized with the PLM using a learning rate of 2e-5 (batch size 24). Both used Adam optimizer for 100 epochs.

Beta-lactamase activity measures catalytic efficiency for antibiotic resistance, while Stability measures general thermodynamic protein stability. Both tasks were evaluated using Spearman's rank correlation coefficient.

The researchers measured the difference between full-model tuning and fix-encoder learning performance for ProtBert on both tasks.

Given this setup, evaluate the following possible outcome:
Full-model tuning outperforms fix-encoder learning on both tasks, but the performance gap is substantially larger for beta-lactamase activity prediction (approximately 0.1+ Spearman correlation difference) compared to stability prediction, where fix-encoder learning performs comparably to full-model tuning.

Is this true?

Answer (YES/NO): YES